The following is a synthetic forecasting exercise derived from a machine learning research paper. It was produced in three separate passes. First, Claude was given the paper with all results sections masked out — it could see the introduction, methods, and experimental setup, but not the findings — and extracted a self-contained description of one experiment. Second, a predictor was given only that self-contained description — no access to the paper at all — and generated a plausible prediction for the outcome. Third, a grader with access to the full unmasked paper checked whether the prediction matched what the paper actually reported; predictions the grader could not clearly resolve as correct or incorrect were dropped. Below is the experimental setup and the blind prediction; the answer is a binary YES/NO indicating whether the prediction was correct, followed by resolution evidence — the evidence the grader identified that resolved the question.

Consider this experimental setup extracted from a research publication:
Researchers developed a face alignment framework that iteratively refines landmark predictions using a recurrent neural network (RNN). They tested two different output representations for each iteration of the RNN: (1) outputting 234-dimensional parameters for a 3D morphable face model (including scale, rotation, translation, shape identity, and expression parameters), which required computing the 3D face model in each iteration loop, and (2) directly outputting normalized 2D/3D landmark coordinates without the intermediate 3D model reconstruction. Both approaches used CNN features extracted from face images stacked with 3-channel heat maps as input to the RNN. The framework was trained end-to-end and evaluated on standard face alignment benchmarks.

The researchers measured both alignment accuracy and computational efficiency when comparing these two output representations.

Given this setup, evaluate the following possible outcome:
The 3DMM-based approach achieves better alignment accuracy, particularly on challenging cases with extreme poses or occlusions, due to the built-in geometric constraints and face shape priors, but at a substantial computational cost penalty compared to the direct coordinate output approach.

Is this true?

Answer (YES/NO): NO